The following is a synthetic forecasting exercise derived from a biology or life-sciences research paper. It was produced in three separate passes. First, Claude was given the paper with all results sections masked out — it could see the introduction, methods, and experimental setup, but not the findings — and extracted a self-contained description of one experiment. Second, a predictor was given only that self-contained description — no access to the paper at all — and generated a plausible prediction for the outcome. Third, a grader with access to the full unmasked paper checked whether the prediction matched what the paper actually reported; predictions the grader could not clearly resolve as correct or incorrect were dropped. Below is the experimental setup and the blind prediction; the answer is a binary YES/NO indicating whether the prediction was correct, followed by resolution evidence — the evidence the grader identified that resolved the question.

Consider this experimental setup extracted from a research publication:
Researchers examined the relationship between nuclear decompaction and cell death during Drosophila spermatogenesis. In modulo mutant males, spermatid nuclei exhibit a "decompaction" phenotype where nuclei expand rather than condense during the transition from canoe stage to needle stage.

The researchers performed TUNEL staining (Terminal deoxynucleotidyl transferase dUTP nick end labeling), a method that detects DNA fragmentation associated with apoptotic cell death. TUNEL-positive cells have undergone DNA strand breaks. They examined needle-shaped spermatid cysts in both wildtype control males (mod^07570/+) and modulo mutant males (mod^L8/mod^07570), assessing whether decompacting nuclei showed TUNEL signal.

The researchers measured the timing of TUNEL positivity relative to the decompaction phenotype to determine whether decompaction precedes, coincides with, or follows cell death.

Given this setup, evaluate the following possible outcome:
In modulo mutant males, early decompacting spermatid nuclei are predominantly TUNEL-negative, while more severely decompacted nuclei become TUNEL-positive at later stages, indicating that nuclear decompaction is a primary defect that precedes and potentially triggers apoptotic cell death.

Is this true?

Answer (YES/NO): YES